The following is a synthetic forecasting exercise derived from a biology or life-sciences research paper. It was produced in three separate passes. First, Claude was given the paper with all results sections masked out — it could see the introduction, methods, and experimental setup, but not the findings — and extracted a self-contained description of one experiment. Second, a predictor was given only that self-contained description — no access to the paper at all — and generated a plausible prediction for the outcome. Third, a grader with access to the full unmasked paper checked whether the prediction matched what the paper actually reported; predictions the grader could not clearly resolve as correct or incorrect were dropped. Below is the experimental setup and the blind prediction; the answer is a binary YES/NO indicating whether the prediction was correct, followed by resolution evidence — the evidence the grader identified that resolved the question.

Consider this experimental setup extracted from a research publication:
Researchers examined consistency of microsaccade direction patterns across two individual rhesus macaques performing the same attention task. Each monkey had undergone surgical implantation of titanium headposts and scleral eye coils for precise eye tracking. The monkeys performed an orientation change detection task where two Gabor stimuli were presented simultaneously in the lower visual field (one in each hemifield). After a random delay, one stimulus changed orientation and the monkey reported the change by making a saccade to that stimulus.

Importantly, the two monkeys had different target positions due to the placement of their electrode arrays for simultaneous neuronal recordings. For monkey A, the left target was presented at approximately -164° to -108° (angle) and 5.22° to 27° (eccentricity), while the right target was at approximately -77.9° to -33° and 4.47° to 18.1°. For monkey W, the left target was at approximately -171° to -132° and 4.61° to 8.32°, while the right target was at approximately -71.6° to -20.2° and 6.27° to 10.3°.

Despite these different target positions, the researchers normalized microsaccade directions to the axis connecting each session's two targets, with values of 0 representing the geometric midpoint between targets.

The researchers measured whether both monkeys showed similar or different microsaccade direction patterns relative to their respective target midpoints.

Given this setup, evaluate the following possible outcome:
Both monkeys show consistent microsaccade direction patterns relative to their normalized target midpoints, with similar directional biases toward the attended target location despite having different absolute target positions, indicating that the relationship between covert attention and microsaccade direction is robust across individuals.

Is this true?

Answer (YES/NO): NO